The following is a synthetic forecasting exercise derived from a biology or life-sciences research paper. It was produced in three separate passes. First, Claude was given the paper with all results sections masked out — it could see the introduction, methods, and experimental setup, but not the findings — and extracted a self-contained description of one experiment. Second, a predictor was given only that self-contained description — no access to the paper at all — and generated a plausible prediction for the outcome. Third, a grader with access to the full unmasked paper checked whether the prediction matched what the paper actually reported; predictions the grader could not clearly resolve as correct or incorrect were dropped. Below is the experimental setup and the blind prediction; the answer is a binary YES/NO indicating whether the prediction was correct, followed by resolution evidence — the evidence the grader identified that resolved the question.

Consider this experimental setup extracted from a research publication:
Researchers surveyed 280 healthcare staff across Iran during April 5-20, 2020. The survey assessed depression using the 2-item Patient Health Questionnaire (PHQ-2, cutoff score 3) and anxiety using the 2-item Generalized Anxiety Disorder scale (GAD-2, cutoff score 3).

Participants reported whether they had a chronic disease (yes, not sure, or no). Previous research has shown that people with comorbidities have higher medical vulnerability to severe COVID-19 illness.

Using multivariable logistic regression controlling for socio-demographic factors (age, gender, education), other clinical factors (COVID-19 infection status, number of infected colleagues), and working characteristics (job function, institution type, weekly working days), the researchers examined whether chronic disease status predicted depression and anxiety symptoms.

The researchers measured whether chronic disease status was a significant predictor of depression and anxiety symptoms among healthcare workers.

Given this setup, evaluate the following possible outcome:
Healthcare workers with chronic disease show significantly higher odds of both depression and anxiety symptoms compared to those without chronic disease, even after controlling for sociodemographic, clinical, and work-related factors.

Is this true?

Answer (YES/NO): NO